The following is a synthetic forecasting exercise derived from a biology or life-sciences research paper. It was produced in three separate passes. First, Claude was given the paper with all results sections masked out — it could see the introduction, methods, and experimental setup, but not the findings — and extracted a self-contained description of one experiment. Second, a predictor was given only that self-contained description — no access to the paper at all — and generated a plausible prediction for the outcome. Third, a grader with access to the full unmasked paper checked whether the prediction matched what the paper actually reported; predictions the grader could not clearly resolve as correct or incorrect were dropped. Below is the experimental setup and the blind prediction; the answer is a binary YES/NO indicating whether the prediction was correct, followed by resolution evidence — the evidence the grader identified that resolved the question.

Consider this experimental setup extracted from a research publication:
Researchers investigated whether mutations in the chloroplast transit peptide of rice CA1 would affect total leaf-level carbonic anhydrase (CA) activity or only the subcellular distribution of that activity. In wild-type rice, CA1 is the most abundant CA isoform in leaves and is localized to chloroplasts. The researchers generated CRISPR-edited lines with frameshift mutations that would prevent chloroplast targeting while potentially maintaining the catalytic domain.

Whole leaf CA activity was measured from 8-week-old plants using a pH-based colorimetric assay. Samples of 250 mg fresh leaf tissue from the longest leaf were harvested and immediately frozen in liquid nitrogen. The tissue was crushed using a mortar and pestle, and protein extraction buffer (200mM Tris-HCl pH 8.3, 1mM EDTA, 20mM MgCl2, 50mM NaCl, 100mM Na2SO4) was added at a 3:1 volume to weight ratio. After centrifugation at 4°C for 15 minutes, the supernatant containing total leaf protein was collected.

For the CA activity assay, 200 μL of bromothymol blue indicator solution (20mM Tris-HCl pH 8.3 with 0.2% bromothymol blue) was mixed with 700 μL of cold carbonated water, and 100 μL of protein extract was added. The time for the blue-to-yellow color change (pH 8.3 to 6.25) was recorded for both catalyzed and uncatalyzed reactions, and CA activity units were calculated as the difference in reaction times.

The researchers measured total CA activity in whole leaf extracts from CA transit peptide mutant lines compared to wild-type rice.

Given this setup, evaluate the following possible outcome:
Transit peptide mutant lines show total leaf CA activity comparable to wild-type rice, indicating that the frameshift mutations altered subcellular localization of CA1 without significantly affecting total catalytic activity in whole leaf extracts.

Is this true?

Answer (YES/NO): NO